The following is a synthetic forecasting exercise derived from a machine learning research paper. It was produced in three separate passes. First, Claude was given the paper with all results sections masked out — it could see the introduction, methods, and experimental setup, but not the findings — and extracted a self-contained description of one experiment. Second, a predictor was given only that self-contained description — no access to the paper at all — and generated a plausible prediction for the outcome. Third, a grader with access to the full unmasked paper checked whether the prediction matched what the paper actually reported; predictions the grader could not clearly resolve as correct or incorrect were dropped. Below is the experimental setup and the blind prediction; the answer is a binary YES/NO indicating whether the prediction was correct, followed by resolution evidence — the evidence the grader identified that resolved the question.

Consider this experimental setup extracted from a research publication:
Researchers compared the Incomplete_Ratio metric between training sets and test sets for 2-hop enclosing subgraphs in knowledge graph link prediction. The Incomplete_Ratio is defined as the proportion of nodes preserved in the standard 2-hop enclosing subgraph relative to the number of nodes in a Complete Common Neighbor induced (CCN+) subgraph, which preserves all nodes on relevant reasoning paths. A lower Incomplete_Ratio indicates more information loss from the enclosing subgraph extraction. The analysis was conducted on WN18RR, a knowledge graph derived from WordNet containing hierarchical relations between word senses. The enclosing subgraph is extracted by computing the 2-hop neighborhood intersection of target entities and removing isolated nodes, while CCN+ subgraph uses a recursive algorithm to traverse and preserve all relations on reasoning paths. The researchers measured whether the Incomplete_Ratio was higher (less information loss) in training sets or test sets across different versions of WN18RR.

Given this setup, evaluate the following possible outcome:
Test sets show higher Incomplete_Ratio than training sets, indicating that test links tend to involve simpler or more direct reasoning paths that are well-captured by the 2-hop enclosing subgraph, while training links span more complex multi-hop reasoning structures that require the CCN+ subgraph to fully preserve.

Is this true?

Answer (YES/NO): YES